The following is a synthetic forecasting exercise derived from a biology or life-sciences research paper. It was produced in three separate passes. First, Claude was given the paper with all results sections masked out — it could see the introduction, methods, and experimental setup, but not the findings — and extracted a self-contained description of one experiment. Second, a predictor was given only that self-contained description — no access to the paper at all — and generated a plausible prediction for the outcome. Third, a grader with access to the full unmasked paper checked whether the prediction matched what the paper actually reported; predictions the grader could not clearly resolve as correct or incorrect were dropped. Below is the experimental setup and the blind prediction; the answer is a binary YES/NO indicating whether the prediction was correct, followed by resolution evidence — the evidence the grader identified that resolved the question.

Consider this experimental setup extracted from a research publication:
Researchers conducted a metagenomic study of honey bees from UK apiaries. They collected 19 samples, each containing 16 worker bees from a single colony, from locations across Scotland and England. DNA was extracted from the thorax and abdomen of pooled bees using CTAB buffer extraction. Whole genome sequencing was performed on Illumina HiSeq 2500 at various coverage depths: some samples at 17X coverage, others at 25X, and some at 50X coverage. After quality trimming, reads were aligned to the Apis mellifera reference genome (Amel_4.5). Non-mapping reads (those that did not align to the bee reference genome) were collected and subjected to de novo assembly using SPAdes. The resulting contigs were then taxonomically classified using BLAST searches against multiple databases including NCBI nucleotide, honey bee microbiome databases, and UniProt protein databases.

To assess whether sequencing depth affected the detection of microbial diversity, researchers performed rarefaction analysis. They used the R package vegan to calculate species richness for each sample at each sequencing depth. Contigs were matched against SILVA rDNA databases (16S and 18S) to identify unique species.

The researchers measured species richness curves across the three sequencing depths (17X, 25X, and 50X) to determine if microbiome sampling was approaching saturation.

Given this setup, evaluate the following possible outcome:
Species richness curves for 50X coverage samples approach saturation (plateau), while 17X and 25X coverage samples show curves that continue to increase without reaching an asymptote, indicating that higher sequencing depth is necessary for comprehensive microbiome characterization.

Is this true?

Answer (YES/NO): NO